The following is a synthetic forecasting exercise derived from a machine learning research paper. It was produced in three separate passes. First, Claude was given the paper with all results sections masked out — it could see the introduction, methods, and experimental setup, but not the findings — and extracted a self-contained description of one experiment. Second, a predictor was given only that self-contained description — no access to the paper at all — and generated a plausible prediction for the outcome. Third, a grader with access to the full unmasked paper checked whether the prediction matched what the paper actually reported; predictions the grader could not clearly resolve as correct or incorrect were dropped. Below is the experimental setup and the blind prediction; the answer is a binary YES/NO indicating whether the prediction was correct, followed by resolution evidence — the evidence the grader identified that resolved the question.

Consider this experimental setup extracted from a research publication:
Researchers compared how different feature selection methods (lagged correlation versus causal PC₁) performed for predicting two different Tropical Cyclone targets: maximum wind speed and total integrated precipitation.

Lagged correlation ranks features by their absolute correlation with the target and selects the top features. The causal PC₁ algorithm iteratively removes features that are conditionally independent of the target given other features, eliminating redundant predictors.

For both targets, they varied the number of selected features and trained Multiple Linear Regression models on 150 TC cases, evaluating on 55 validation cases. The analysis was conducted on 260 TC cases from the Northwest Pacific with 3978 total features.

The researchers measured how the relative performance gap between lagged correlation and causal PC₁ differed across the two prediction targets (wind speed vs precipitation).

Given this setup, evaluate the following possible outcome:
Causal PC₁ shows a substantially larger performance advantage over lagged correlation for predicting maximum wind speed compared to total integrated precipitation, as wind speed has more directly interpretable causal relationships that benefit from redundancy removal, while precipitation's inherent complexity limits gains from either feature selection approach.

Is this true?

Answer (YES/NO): YES